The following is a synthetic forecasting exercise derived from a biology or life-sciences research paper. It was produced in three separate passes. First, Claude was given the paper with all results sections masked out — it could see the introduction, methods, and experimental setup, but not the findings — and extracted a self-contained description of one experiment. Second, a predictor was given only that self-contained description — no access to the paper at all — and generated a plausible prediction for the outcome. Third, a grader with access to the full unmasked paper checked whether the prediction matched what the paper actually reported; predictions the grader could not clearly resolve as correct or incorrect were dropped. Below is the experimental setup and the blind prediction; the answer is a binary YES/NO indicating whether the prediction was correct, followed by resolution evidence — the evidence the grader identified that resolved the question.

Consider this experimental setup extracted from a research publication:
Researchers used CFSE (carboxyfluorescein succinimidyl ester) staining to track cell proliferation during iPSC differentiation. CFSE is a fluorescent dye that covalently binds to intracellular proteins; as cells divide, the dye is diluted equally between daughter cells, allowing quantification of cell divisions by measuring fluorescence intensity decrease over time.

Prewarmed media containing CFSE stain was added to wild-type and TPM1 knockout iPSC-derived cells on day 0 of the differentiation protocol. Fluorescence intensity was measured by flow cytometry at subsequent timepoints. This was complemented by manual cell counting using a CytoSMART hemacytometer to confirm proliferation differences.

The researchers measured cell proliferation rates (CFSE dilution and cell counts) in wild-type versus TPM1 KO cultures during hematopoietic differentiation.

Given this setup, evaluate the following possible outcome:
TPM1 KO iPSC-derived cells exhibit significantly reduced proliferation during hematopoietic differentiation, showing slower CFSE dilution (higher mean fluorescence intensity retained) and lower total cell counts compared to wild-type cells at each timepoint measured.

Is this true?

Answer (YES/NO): NO